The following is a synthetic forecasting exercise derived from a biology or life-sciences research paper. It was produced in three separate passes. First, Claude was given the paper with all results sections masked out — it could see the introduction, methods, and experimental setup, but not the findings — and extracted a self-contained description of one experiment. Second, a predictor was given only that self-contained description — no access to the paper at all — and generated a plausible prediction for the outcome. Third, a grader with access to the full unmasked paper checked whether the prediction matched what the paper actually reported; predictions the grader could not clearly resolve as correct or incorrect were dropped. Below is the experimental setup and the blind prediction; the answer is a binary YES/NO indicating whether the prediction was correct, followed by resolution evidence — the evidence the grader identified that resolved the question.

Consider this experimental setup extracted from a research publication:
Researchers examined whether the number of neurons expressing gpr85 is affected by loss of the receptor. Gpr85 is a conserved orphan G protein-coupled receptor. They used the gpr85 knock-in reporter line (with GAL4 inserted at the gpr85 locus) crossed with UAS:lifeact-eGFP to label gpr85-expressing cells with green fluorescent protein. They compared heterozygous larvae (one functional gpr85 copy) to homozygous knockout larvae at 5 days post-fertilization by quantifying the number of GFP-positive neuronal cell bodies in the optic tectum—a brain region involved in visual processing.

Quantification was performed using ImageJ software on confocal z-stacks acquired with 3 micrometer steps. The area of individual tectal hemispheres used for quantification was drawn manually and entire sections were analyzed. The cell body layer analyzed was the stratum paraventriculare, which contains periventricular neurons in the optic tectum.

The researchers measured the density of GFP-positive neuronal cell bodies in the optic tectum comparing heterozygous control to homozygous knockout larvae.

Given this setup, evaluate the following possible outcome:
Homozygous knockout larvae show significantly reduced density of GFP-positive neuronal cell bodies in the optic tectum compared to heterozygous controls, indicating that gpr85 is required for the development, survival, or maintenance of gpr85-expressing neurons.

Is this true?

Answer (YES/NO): NO